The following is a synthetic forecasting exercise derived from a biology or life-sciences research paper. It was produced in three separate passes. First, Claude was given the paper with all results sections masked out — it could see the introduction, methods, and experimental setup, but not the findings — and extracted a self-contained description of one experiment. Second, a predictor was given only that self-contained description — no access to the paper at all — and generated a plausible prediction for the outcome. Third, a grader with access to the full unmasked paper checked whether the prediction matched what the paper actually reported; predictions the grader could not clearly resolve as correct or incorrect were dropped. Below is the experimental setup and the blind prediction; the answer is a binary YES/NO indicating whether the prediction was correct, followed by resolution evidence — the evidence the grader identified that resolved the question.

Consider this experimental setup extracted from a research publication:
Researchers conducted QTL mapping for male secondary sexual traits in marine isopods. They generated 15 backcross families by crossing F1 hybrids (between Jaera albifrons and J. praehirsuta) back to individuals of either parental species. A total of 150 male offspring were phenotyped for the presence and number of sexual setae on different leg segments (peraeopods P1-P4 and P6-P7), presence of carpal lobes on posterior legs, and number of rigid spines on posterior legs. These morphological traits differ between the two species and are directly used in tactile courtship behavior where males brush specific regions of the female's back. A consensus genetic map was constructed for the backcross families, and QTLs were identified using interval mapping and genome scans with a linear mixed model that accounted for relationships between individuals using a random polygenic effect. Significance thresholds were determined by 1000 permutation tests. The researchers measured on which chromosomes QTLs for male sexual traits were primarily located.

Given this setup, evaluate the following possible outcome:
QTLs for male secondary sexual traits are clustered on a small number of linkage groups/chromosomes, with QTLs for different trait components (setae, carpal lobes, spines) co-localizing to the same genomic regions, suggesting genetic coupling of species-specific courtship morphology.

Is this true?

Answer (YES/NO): YES